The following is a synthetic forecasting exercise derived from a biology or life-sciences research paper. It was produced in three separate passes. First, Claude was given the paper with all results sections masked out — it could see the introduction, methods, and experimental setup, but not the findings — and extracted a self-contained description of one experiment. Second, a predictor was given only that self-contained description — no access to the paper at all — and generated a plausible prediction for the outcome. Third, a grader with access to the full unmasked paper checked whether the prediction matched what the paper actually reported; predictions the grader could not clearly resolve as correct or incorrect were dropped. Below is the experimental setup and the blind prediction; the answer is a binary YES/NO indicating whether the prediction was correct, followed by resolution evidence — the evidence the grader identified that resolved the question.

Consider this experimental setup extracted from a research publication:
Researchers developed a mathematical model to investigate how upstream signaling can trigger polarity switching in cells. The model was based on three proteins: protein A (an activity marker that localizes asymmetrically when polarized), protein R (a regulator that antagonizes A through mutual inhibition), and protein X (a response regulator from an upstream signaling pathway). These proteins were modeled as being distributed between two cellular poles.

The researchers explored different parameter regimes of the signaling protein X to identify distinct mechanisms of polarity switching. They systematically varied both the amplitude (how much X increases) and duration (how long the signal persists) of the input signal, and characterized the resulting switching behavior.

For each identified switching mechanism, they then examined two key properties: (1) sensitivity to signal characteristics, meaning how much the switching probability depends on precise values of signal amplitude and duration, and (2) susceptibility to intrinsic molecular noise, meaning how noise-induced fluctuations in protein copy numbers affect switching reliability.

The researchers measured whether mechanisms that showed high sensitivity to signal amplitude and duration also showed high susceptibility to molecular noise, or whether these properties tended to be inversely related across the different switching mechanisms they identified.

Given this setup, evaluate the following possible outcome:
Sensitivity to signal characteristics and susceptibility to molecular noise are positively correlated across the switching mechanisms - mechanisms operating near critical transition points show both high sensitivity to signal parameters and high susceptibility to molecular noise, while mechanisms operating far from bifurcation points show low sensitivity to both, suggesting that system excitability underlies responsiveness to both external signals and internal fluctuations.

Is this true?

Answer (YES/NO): NO